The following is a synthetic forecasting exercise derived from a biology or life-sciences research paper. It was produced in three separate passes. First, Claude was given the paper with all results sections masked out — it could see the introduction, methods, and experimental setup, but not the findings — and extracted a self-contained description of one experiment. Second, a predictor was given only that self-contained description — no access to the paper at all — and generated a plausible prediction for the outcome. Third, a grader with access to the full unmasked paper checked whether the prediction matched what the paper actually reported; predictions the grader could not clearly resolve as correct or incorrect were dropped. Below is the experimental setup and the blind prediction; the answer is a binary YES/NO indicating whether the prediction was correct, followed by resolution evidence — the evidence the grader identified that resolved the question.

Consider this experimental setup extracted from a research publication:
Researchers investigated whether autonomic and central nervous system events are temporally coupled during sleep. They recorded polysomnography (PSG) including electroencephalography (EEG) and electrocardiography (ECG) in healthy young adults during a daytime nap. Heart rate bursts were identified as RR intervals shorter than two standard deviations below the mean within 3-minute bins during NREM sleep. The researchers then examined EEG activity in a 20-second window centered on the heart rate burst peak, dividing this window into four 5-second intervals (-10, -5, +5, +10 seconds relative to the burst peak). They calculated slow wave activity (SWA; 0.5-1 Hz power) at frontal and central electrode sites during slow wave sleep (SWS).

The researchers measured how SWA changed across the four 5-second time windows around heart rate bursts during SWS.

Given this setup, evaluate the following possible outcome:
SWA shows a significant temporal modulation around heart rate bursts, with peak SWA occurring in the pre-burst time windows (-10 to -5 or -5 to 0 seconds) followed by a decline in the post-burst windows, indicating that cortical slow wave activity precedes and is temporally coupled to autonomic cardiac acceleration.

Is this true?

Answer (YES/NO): YES